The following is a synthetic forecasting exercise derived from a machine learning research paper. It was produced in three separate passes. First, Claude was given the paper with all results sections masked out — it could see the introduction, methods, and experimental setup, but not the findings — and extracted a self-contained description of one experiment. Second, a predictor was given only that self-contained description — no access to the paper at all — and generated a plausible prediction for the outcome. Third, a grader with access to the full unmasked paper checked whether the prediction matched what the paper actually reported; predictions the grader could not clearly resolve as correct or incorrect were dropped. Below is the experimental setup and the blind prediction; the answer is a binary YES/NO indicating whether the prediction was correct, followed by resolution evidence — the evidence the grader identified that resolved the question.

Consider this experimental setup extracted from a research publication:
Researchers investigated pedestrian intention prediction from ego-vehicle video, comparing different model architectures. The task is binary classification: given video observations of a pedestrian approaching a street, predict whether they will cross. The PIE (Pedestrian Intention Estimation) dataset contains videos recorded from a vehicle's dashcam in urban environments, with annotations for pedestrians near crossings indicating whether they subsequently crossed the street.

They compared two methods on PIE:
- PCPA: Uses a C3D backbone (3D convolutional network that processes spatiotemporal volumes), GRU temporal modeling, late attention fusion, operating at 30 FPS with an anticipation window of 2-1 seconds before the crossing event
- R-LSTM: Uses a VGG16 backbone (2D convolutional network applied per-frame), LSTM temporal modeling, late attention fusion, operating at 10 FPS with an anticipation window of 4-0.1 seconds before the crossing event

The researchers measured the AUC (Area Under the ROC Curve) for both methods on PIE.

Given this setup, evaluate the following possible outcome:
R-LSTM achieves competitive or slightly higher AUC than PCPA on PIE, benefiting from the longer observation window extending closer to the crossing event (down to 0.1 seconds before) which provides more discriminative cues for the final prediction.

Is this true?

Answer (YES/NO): NO